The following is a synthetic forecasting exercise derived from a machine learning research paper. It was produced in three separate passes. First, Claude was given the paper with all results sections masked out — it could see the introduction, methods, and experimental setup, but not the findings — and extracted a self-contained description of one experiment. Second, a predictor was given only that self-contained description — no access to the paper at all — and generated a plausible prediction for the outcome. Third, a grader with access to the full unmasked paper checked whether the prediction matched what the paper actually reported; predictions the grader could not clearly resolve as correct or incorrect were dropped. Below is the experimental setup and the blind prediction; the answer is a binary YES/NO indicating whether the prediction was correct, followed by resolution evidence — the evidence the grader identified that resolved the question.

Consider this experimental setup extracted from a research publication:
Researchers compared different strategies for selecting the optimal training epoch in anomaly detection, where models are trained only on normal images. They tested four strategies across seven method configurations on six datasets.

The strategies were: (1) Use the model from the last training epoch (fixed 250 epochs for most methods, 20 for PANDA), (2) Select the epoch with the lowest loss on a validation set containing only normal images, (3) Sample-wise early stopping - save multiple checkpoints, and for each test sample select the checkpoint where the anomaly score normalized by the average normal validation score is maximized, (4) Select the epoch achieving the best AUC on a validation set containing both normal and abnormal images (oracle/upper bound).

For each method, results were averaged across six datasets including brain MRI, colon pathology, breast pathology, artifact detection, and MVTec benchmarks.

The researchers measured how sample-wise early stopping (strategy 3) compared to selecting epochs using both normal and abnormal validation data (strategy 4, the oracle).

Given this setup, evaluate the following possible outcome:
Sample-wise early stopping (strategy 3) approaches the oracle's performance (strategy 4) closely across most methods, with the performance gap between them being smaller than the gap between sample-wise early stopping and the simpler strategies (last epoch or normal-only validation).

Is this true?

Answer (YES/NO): NO